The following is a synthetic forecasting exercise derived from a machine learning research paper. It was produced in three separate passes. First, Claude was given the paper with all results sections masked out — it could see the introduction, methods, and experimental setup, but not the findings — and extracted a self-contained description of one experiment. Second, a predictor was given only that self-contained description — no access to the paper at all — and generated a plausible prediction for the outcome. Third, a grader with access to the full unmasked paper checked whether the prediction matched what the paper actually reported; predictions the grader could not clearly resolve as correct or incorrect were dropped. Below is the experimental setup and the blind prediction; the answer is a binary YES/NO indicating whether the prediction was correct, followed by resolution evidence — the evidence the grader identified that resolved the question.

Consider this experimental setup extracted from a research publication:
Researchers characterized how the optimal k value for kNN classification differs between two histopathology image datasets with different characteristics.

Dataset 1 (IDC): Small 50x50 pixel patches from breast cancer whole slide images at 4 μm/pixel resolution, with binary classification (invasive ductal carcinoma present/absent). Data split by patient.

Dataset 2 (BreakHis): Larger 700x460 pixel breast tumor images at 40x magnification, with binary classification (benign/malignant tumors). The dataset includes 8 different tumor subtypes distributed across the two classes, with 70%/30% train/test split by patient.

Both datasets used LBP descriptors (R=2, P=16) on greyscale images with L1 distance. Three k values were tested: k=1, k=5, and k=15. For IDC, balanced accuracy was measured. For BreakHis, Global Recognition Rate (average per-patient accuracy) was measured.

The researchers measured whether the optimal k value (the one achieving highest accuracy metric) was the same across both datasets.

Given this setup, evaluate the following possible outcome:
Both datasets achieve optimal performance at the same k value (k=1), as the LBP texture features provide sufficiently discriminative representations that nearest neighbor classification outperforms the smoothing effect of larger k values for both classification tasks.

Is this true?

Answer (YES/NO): NO